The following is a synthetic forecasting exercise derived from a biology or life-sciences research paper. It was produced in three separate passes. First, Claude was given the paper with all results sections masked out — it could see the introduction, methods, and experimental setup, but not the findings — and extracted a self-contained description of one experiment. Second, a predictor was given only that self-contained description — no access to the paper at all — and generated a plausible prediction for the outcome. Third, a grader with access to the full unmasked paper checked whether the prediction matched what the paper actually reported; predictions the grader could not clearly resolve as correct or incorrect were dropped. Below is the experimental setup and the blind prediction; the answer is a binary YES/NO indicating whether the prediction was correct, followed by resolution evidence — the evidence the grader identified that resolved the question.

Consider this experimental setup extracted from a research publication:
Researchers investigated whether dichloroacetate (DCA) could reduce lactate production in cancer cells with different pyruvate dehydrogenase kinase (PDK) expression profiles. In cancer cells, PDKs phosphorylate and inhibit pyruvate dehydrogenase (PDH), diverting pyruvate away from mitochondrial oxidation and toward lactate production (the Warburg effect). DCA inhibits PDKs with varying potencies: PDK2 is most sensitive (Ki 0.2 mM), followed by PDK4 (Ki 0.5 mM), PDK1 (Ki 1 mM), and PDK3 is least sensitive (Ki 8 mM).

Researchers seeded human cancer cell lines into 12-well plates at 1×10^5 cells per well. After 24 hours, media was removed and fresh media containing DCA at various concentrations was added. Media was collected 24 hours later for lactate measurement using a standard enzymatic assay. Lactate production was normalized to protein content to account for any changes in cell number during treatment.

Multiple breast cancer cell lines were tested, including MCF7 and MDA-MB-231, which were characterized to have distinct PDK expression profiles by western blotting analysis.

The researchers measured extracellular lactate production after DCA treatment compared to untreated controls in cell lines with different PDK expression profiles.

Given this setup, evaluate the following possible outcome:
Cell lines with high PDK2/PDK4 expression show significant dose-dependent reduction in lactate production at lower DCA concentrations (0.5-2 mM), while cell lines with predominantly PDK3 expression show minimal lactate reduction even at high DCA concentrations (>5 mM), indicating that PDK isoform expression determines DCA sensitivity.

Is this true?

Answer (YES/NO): NO